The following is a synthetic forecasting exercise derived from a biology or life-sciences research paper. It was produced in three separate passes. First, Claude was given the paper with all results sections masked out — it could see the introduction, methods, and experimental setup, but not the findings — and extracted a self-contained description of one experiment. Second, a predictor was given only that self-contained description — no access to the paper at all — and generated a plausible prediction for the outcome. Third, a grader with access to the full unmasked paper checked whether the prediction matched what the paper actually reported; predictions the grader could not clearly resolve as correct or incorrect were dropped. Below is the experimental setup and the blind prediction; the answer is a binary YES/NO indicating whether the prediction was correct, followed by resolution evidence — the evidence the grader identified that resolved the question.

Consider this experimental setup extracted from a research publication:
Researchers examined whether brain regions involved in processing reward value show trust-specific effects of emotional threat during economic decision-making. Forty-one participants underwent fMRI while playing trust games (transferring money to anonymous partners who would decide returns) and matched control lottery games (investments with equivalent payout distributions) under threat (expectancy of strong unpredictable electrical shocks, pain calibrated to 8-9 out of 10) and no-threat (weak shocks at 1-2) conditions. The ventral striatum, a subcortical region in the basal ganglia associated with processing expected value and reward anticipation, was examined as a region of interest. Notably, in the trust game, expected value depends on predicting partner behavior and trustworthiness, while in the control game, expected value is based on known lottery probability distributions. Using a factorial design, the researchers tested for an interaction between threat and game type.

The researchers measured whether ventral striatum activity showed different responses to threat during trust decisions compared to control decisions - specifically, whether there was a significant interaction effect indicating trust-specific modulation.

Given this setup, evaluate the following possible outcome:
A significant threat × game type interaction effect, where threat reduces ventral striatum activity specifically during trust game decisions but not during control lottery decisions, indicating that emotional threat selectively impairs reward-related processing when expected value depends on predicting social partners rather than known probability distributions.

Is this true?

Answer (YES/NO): NO